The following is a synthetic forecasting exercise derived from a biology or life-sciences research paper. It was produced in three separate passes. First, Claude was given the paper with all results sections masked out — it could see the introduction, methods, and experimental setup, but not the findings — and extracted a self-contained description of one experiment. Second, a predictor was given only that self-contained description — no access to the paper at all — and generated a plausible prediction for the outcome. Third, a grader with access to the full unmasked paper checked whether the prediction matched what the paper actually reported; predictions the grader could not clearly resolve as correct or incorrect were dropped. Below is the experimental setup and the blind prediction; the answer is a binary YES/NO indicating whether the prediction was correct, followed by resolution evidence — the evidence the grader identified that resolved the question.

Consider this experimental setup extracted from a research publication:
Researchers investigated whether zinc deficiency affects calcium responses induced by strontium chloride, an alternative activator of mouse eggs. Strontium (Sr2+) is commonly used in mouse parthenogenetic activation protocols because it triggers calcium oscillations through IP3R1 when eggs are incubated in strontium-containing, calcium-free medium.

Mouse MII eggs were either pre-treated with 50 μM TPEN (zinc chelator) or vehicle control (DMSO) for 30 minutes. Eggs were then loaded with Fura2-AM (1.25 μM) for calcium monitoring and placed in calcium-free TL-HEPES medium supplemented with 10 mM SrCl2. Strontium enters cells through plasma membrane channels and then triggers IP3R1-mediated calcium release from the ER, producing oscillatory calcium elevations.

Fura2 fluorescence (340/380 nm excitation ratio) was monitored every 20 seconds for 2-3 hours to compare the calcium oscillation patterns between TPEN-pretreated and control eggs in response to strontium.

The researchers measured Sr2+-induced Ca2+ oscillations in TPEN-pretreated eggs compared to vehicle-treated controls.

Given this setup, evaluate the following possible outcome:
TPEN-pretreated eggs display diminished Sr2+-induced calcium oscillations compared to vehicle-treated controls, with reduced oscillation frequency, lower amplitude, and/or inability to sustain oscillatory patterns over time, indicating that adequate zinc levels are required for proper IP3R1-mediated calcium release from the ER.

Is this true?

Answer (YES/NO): YES